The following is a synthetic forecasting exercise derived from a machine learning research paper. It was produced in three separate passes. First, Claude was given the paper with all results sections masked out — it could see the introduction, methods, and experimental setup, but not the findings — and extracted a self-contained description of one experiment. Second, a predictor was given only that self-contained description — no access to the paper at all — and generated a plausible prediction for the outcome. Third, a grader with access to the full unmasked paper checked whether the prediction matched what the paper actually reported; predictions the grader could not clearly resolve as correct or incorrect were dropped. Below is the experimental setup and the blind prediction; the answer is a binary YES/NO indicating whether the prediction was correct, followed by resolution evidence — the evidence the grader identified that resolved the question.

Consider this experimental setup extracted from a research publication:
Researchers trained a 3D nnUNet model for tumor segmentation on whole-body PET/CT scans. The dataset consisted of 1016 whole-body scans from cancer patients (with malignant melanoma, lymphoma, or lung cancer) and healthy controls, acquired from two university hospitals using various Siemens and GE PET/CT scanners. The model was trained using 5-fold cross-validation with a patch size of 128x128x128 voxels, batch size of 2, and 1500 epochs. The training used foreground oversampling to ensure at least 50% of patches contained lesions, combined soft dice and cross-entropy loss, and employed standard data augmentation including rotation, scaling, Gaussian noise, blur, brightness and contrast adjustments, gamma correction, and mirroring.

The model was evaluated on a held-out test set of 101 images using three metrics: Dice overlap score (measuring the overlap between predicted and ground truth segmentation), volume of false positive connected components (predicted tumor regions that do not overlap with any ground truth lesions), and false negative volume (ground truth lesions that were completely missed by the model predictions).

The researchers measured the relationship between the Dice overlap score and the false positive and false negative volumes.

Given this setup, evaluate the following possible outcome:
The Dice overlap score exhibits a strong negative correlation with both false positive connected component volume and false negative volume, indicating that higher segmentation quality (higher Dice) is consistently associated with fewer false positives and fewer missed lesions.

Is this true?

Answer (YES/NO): NO